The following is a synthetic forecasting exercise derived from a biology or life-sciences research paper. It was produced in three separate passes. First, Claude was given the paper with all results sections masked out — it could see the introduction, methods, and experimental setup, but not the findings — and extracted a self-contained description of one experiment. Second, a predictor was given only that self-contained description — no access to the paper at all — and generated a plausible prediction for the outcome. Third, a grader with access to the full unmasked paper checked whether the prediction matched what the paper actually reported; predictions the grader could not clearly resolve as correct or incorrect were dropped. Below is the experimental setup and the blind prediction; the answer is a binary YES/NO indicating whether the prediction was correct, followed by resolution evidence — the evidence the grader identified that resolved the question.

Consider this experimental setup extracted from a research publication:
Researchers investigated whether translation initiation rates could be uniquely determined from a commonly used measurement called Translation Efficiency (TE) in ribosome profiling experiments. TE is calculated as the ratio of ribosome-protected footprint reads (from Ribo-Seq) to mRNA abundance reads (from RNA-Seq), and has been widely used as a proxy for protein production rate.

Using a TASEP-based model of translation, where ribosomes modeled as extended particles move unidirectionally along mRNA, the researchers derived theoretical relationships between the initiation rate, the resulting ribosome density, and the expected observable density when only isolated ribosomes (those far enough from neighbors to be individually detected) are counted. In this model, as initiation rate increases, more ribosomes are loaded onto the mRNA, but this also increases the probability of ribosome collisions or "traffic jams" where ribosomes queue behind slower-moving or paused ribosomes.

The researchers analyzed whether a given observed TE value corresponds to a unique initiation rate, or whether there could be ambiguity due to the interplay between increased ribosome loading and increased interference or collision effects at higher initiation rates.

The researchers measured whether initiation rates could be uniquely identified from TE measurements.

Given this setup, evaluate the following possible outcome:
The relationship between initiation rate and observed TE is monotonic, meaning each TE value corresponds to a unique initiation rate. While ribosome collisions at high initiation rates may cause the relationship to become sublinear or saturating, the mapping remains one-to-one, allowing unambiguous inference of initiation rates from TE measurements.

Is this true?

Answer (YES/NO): NO